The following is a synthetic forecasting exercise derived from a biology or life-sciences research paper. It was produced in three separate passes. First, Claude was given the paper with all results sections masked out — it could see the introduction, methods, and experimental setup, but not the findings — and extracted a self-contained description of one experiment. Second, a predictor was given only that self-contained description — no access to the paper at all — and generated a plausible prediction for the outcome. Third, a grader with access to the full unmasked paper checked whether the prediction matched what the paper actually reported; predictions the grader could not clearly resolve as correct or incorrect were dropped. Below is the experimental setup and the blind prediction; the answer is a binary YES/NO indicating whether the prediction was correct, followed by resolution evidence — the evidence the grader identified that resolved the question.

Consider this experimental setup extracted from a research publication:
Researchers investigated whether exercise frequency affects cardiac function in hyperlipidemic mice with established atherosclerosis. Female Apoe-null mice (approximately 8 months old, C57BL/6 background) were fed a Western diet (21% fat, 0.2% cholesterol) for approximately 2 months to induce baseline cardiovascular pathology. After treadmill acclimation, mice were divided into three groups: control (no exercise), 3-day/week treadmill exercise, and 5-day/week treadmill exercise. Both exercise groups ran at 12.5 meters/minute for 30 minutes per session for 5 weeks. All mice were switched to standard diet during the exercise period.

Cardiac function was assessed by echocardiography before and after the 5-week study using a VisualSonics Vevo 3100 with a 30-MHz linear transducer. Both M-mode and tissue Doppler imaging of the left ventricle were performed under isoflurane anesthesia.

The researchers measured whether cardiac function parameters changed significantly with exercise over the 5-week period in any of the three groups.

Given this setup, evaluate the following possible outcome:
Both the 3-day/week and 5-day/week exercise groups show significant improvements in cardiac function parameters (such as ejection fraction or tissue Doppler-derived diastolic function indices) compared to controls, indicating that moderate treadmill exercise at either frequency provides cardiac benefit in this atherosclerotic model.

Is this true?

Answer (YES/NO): NO